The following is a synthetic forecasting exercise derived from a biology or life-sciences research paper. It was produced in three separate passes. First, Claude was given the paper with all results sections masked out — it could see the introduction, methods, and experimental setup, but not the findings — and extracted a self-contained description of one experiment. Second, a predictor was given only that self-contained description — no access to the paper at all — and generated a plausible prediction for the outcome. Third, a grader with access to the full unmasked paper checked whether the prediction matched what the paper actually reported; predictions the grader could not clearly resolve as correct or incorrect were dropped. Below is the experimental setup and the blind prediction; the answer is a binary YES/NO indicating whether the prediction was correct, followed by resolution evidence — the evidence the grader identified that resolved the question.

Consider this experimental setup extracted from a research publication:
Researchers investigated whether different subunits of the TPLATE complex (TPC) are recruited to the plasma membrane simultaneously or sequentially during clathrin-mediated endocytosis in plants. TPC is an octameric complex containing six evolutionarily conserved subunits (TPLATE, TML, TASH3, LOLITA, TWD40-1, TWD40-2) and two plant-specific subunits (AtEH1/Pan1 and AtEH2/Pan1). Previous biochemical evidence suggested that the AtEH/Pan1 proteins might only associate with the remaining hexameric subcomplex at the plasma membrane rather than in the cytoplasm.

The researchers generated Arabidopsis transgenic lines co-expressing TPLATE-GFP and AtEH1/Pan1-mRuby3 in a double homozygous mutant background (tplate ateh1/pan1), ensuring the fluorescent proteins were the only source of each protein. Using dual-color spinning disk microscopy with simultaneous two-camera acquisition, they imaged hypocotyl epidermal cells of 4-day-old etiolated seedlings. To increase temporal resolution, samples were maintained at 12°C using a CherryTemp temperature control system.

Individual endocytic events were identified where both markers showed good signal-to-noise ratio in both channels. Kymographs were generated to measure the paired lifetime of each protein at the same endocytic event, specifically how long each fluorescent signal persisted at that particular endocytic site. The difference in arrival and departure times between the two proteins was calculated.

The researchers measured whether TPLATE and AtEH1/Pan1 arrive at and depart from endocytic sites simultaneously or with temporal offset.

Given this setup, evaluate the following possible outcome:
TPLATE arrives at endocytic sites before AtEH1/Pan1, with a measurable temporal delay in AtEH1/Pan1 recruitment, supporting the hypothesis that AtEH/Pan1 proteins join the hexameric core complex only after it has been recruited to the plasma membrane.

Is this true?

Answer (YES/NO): NO